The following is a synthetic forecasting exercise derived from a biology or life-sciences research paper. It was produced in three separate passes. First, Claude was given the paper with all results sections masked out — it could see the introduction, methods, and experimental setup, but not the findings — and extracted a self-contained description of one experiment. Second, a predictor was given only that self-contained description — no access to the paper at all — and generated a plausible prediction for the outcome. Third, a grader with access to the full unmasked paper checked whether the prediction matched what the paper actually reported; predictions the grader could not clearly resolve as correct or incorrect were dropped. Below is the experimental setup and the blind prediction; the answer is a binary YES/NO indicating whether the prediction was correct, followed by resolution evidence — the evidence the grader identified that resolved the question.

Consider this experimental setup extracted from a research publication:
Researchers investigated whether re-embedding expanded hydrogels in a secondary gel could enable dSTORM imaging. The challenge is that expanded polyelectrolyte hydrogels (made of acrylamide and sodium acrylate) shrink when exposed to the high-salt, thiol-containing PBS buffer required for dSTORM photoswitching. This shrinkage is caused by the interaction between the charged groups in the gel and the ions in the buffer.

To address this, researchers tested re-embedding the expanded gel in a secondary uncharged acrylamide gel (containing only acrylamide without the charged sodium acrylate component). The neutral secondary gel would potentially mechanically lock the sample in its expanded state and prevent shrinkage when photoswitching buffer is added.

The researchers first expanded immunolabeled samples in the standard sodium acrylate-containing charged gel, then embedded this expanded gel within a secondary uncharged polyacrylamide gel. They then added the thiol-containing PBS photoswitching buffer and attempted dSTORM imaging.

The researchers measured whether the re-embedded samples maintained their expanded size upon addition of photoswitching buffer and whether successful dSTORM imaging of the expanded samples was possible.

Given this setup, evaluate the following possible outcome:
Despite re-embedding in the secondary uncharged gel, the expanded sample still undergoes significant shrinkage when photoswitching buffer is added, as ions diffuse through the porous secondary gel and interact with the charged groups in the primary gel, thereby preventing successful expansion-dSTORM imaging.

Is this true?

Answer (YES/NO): NO